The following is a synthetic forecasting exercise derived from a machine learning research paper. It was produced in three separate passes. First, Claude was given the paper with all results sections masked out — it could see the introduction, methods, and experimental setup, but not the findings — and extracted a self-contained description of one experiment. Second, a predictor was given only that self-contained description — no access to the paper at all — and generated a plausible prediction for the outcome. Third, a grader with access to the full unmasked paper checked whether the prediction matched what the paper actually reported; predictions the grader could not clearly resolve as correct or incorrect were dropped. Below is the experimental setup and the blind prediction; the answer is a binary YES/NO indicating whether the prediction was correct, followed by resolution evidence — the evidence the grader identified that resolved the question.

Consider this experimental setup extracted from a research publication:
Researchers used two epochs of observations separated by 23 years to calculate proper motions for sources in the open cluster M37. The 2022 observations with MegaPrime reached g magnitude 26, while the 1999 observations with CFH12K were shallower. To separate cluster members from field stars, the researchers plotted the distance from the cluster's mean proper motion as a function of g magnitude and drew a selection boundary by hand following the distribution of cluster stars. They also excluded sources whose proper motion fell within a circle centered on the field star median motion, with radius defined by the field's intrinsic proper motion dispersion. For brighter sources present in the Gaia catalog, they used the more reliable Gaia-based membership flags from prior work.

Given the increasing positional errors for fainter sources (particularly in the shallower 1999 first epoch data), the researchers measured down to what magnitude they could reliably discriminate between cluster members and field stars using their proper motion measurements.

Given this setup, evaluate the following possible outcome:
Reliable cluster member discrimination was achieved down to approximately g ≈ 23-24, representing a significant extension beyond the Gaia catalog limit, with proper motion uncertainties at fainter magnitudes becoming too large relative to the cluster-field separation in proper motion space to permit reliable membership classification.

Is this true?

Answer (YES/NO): NO